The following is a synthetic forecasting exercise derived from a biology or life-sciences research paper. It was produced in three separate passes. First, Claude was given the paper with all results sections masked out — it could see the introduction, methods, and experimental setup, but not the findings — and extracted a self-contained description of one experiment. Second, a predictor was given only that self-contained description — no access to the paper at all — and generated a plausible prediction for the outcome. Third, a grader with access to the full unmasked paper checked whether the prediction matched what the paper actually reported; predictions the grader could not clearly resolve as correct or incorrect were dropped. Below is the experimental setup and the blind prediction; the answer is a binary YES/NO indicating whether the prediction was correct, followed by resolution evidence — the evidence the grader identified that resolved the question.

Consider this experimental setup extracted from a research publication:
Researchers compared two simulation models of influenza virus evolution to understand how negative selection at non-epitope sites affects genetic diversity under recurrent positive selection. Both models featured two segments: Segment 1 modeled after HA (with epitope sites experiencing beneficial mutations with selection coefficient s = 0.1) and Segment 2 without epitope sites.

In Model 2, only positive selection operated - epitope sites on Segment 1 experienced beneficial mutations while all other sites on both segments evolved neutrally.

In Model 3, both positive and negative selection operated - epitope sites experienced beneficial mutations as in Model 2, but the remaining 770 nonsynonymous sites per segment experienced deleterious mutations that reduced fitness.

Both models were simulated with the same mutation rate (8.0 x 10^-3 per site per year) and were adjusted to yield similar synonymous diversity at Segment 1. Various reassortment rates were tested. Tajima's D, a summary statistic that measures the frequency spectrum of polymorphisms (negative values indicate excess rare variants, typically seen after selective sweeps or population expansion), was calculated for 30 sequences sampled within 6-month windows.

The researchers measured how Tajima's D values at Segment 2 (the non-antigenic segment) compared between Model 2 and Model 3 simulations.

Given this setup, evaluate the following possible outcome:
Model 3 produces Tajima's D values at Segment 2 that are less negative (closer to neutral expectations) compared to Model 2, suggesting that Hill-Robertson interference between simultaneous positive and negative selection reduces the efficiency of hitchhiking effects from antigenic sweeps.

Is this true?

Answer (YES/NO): NO